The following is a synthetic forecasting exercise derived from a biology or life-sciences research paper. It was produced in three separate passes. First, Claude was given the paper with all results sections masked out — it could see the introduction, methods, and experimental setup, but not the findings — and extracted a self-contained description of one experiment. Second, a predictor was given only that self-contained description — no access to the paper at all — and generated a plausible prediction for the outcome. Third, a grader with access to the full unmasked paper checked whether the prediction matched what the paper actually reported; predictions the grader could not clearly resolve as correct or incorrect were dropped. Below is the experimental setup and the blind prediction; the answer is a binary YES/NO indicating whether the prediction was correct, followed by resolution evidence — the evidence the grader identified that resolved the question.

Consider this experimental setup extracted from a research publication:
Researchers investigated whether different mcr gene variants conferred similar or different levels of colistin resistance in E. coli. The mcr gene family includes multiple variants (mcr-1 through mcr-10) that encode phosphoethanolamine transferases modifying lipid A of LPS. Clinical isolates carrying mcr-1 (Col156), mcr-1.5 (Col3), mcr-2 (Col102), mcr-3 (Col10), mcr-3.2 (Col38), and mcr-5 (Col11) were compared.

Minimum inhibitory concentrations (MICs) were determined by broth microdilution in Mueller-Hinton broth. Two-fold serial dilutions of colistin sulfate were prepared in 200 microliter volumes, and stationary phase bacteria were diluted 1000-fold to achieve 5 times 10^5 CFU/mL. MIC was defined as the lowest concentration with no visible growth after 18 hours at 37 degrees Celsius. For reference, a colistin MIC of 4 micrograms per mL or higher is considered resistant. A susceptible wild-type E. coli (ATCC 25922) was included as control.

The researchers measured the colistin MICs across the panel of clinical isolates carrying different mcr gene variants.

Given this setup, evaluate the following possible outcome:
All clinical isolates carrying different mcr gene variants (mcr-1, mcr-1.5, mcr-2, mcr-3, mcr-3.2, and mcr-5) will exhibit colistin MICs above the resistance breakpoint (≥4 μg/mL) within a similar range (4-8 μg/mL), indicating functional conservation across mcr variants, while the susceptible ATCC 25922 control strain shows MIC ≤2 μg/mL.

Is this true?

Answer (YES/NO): NO